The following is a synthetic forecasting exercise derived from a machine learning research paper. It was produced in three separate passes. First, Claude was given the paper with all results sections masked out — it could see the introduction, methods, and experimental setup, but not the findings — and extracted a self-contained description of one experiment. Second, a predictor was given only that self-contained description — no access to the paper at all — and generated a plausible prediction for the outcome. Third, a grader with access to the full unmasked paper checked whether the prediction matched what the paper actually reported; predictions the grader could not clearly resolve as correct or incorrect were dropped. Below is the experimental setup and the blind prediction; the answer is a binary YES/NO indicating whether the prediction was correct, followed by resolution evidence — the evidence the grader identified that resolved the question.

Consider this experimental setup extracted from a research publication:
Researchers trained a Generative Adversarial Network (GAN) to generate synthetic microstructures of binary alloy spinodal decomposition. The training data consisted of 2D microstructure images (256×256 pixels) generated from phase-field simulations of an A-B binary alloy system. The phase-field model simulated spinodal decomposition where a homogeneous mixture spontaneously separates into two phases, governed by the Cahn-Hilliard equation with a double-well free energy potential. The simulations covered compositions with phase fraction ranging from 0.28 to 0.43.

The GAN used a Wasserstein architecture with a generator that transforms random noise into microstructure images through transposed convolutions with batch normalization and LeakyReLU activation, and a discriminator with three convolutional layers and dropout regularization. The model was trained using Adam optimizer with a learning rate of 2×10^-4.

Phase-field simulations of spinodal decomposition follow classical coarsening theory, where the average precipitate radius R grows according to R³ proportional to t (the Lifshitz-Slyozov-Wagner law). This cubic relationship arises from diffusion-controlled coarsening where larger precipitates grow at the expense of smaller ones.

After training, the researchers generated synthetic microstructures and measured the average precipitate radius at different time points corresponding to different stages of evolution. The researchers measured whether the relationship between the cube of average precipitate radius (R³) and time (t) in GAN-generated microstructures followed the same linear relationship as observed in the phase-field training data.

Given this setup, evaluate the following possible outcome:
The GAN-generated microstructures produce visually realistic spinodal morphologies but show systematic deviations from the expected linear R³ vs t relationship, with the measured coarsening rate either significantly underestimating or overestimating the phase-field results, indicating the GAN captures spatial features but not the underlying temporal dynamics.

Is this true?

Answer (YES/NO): NO